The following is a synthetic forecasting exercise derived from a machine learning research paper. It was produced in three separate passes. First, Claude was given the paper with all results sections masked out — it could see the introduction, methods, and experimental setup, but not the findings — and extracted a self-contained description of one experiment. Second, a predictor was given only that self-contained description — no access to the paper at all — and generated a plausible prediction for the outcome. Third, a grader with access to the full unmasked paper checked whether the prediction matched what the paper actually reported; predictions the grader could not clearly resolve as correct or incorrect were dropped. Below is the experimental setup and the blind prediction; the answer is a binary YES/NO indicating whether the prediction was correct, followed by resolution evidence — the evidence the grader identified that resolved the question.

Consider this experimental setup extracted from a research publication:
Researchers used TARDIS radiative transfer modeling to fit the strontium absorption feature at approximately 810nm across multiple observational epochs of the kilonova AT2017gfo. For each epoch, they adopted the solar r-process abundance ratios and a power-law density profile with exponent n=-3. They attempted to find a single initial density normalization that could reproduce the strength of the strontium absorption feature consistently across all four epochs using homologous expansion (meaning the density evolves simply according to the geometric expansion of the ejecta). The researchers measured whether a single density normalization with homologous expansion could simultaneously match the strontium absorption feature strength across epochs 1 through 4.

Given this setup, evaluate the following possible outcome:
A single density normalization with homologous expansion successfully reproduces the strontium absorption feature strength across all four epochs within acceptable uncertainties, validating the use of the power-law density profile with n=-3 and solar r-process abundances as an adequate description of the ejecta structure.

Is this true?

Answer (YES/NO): NO